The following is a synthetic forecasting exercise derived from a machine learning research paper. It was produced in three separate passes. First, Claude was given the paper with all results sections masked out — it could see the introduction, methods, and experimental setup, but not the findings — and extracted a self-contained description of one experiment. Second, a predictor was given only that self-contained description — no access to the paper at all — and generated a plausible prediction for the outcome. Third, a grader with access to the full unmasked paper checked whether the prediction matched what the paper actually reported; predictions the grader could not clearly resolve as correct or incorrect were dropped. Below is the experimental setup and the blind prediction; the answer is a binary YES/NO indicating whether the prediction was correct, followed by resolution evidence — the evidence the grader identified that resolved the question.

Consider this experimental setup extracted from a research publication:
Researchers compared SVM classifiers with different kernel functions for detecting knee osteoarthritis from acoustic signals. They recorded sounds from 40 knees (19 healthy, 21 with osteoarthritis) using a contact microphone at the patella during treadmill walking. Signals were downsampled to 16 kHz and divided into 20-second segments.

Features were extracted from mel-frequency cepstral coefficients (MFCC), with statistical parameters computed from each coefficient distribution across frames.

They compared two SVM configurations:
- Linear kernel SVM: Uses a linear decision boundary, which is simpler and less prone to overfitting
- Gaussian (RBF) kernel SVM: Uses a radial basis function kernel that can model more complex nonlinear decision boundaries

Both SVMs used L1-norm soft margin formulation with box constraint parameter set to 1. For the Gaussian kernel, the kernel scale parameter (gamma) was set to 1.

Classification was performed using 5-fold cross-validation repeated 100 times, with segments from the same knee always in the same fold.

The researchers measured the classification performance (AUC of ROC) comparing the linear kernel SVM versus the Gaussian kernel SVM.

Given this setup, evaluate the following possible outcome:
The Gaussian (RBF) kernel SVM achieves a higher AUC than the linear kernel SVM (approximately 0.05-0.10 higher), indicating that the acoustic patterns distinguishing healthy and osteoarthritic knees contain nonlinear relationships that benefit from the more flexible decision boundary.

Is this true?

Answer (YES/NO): NO